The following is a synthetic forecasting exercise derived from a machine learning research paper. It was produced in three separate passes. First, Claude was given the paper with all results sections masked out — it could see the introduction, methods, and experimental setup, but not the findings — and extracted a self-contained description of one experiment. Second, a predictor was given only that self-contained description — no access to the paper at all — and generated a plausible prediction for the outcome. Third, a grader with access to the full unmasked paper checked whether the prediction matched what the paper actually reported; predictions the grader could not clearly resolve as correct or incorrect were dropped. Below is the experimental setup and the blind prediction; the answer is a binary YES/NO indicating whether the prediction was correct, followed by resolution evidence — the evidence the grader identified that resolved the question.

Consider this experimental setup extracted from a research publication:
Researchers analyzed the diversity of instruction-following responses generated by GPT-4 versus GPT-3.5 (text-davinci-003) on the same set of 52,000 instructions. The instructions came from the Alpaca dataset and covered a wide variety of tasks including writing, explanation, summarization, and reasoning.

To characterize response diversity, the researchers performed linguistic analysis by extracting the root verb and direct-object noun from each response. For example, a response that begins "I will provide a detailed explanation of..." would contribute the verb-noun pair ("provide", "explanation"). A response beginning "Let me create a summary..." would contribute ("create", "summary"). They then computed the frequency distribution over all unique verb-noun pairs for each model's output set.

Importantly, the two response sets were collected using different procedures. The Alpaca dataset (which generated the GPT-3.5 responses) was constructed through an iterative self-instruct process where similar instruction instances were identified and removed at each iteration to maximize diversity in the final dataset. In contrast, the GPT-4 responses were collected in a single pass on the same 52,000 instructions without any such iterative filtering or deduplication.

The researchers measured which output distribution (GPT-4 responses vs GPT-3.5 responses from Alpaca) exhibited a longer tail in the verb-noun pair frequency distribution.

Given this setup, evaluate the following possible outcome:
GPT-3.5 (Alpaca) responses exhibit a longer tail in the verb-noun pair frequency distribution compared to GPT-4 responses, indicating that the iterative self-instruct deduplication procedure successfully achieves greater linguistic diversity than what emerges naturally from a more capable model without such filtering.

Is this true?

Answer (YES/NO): YES